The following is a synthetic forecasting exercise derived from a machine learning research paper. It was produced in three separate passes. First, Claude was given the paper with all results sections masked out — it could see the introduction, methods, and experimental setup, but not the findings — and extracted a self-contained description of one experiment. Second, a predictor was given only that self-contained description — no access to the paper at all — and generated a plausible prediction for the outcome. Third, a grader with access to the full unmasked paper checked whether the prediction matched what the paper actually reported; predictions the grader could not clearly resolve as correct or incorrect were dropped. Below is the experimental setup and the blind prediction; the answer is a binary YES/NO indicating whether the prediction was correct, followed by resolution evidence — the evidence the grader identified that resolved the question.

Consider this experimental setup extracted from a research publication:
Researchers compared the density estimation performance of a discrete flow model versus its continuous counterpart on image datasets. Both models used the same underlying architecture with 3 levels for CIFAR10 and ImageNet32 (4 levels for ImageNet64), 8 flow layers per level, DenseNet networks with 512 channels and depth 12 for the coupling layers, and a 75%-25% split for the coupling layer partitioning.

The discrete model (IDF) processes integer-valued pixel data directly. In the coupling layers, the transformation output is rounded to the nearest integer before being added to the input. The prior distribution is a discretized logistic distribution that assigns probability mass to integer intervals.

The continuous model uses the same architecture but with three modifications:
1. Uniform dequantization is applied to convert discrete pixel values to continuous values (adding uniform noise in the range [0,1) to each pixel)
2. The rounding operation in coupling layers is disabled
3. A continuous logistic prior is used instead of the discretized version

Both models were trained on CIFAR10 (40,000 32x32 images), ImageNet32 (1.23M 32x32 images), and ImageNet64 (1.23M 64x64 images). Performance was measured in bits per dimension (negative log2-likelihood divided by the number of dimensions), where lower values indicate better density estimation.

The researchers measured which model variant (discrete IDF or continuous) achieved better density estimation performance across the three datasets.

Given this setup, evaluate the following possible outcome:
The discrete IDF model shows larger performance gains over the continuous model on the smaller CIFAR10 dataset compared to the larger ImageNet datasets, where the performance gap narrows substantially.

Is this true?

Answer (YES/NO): NO